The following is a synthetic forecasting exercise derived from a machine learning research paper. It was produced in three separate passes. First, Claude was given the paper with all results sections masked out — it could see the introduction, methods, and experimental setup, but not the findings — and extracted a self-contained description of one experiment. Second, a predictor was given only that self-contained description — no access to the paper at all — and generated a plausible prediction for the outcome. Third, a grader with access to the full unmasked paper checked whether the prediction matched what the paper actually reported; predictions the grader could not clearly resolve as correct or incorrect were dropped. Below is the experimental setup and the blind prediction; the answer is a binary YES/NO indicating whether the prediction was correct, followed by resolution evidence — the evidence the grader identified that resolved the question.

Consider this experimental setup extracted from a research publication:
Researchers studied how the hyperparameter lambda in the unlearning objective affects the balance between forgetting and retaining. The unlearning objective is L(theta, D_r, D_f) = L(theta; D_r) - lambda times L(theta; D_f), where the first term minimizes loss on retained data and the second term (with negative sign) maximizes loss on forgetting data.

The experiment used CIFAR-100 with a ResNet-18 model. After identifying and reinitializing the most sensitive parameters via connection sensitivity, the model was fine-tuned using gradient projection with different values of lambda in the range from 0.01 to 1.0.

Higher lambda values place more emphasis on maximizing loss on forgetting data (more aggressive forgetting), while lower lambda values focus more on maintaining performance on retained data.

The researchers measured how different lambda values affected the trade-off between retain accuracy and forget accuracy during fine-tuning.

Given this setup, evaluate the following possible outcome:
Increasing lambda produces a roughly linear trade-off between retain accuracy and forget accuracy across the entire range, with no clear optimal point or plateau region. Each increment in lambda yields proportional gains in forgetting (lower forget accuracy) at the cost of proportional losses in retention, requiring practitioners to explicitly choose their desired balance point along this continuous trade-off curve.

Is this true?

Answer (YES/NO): NO